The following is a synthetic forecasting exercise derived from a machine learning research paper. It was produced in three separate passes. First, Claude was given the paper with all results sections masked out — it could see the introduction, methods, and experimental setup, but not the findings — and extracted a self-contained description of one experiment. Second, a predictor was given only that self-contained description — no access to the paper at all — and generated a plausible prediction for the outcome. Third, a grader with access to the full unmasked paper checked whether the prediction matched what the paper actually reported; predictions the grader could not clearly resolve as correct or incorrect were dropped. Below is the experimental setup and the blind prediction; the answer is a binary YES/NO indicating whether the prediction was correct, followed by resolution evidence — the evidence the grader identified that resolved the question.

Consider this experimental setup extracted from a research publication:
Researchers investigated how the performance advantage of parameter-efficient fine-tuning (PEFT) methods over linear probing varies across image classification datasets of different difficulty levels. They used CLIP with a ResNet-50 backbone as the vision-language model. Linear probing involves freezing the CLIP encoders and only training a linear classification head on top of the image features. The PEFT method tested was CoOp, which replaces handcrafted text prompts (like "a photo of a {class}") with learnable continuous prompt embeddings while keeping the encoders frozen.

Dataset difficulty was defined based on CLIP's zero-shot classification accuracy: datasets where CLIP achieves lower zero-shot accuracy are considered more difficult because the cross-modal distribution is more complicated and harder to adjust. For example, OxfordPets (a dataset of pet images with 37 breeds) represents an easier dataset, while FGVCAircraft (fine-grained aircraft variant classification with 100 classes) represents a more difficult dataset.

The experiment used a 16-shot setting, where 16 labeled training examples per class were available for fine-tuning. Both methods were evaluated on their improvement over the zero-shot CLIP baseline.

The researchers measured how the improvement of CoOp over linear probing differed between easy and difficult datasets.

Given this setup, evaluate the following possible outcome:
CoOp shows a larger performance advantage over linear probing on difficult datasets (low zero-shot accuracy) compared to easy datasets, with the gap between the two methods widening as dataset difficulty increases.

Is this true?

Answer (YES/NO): NO